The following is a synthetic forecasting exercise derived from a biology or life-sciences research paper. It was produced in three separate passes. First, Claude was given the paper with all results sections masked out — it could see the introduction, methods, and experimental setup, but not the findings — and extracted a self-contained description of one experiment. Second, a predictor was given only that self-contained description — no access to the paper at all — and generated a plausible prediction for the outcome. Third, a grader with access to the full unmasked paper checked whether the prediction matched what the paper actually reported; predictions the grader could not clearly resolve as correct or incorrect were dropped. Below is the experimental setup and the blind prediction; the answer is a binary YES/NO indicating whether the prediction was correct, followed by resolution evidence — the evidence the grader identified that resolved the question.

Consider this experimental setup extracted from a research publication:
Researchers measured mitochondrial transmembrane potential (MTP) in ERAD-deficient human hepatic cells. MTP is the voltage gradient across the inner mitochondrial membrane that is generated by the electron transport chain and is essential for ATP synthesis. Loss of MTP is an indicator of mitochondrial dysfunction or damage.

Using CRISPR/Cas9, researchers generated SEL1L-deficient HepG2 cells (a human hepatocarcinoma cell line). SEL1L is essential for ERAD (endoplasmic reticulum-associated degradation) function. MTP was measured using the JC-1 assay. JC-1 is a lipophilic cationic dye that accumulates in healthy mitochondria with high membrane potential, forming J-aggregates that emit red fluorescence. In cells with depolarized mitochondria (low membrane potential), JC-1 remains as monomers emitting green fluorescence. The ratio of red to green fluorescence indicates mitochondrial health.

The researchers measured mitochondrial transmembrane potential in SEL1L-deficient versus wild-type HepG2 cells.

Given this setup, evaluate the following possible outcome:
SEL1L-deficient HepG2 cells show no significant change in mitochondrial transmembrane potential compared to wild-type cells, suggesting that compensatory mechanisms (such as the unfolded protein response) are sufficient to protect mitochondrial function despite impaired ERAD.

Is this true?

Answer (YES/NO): NO